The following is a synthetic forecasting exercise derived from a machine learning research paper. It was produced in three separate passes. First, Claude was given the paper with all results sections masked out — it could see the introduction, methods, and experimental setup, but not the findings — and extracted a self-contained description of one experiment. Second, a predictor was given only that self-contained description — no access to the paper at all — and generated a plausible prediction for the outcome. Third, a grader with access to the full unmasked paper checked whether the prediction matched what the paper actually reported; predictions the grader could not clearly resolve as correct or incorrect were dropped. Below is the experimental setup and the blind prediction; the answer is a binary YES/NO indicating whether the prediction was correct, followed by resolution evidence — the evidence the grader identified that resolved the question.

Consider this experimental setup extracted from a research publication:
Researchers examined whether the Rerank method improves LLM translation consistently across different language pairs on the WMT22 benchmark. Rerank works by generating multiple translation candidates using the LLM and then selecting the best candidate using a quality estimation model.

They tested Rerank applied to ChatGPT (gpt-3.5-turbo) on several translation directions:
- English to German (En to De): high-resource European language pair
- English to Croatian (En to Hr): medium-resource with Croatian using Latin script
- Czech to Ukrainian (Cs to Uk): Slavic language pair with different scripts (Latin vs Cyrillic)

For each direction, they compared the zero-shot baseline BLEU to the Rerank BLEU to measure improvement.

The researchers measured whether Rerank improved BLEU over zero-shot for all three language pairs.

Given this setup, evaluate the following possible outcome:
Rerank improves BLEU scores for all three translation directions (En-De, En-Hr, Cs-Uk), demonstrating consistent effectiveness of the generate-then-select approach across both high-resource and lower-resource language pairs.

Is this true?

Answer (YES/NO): NO